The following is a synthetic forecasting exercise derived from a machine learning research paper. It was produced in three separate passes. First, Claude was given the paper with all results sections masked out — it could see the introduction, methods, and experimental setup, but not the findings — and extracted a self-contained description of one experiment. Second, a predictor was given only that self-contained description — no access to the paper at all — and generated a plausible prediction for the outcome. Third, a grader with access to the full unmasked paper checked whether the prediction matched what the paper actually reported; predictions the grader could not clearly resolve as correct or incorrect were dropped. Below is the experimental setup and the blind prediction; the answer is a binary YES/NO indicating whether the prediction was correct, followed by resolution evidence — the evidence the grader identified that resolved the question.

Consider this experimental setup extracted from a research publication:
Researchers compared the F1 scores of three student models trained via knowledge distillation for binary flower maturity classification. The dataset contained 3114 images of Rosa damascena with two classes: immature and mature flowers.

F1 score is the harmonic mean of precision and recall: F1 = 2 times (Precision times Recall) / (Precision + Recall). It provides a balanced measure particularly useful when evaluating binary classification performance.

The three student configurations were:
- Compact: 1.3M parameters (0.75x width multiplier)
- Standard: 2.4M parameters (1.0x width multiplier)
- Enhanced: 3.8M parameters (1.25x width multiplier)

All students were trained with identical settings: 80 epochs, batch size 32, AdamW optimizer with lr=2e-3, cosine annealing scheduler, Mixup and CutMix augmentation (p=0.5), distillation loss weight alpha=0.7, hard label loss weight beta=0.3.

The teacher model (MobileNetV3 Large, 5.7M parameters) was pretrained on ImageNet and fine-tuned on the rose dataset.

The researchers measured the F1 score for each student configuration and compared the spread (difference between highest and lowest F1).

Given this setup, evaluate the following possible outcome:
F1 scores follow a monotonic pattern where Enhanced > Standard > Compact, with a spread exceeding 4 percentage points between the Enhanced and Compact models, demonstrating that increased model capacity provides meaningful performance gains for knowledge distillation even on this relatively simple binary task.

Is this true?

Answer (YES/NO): NO